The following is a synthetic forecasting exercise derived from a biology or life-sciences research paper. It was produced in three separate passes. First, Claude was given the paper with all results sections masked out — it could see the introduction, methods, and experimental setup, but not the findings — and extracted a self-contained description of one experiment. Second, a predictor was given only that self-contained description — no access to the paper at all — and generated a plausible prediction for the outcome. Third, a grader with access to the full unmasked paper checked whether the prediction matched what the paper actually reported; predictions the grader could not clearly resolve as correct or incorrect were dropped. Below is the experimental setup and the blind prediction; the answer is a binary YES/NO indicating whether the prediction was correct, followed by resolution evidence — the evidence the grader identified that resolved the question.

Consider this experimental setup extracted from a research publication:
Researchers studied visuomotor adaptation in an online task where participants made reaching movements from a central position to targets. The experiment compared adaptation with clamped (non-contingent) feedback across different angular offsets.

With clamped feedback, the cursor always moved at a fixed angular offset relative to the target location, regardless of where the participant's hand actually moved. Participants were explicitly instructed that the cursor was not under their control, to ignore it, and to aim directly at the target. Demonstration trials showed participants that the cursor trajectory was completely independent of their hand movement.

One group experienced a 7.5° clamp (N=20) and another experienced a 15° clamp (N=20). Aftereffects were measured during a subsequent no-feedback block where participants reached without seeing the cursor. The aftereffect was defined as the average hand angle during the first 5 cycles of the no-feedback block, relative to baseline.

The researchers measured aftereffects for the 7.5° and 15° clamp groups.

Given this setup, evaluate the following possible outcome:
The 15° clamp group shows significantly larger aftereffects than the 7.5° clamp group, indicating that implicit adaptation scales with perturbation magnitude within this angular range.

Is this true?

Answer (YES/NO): NO